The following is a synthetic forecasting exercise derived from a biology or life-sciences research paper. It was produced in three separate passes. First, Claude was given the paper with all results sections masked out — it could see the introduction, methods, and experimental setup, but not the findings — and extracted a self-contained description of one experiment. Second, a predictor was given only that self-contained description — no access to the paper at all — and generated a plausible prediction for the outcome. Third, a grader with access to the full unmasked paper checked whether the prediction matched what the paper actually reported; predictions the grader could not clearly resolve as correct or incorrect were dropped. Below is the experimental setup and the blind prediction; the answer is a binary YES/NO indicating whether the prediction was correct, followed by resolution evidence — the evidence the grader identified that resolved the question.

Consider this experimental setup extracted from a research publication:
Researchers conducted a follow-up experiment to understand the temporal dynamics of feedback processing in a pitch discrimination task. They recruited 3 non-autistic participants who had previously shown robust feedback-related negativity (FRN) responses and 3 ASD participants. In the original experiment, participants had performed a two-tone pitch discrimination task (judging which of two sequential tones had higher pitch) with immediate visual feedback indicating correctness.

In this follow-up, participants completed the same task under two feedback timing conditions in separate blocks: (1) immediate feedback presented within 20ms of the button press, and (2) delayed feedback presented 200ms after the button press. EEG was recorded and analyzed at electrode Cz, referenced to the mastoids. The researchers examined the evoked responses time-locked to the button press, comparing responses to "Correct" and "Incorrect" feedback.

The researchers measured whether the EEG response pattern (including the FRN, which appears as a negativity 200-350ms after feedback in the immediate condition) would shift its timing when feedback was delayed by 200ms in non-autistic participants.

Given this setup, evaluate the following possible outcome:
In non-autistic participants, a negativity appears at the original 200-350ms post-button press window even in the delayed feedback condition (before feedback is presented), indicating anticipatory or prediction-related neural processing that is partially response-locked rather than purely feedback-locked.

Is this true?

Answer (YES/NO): NO